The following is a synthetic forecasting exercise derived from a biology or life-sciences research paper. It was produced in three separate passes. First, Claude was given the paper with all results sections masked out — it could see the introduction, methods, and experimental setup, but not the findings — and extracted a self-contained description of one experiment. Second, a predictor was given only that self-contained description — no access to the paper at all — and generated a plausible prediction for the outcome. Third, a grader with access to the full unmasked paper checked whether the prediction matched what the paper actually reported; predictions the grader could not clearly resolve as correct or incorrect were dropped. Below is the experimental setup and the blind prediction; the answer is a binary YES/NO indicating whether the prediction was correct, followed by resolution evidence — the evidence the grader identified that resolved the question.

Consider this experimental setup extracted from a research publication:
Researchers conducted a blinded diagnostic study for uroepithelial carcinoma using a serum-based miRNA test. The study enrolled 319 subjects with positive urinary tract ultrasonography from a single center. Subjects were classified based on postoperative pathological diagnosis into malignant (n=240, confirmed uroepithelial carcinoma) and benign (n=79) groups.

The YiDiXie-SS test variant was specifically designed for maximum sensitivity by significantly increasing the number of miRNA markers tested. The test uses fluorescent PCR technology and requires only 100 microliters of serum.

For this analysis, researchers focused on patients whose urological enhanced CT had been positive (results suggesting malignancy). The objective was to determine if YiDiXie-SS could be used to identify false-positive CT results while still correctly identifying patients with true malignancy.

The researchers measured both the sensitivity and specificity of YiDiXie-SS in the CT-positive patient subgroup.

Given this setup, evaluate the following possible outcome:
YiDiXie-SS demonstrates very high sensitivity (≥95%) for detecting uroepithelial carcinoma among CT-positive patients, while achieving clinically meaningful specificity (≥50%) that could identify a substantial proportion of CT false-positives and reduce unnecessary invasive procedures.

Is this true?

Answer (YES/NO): YES